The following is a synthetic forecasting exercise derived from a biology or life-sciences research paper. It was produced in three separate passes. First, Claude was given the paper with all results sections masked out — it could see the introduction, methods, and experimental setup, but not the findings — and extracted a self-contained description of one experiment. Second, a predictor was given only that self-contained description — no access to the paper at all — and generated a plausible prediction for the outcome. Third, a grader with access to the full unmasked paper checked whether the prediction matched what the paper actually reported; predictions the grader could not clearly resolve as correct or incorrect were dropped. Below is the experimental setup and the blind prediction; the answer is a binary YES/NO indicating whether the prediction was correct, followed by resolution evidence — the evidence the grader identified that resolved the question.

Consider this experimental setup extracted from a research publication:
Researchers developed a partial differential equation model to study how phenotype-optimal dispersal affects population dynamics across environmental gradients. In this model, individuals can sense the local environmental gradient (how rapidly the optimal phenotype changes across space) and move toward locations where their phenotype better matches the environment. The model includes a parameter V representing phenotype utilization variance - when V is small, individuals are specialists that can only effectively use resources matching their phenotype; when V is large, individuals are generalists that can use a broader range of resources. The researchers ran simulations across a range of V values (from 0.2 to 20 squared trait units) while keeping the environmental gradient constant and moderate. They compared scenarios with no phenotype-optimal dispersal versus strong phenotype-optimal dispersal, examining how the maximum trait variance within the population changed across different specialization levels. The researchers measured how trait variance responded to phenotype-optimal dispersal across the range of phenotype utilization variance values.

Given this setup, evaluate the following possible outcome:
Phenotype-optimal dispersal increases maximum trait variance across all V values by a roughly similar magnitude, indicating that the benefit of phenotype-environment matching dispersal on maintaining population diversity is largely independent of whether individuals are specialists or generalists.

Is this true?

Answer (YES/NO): NO